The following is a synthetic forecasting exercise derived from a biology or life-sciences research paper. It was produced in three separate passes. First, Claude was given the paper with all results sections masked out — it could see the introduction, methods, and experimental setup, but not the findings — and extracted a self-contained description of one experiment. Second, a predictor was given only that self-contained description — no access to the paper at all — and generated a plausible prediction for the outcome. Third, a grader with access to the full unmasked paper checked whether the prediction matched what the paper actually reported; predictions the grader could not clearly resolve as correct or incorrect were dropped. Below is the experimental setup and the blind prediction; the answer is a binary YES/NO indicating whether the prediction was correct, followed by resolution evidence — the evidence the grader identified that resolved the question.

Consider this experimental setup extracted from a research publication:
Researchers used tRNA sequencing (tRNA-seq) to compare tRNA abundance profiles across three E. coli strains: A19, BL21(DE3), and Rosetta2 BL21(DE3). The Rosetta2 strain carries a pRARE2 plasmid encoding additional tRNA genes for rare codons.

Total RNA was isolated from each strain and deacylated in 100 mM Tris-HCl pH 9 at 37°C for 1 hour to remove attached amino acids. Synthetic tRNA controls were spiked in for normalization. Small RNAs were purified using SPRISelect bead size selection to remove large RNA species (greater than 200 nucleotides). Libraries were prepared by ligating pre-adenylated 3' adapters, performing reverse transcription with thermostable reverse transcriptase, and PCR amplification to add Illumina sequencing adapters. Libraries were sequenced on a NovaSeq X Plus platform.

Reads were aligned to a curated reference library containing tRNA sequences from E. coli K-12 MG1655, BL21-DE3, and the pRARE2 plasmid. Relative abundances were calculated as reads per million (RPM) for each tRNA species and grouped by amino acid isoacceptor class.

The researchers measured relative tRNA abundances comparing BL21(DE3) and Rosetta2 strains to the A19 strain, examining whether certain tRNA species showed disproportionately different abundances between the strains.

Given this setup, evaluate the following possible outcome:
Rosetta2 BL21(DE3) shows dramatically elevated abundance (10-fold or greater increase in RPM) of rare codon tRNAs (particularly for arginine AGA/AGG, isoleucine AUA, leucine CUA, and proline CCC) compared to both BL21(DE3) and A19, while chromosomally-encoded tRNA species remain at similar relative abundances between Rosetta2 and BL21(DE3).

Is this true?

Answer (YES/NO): NO